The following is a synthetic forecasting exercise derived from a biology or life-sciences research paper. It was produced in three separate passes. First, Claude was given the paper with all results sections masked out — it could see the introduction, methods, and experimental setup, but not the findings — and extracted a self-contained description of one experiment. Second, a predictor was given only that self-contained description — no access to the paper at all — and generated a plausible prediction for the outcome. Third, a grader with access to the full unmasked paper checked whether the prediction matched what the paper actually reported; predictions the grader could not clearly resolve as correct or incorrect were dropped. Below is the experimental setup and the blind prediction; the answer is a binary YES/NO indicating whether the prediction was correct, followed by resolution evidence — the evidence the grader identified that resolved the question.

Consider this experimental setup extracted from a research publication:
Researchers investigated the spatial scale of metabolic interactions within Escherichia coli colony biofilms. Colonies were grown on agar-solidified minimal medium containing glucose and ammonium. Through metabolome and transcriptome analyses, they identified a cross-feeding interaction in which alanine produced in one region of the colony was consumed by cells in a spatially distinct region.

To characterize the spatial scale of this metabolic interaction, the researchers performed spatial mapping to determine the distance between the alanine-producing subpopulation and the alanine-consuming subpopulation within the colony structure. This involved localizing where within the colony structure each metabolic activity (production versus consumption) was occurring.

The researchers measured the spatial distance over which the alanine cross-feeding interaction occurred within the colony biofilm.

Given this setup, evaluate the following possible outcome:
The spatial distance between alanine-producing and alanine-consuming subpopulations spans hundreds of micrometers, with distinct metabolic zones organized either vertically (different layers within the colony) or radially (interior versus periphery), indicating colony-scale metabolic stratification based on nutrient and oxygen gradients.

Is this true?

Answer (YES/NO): NO